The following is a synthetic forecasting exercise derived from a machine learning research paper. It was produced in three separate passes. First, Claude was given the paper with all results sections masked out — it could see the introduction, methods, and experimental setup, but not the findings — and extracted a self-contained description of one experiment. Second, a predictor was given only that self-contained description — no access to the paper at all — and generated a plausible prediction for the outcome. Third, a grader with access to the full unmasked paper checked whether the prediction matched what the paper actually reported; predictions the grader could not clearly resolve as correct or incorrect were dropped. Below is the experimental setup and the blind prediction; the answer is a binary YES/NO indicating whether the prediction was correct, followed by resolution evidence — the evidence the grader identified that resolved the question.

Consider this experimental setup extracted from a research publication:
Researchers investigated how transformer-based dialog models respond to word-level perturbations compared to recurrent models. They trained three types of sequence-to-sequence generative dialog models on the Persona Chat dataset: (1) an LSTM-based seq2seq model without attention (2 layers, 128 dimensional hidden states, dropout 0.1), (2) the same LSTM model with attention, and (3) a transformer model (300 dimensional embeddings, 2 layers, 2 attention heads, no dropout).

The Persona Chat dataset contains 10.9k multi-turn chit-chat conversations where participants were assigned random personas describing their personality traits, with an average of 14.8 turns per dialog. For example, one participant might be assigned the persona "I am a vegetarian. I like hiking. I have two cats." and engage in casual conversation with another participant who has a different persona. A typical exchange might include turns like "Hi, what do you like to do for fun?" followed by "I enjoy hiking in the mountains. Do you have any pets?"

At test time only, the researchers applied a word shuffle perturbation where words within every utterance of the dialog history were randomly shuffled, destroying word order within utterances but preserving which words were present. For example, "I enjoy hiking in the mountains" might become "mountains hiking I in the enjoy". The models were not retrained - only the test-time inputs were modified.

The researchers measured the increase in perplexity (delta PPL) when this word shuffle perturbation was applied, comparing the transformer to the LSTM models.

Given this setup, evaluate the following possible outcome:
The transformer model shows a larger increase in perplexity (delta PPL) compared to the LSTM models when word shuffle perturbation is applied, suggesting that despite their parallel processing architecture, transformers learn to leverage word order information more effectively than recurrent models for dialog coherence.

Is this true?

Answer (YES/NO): NO